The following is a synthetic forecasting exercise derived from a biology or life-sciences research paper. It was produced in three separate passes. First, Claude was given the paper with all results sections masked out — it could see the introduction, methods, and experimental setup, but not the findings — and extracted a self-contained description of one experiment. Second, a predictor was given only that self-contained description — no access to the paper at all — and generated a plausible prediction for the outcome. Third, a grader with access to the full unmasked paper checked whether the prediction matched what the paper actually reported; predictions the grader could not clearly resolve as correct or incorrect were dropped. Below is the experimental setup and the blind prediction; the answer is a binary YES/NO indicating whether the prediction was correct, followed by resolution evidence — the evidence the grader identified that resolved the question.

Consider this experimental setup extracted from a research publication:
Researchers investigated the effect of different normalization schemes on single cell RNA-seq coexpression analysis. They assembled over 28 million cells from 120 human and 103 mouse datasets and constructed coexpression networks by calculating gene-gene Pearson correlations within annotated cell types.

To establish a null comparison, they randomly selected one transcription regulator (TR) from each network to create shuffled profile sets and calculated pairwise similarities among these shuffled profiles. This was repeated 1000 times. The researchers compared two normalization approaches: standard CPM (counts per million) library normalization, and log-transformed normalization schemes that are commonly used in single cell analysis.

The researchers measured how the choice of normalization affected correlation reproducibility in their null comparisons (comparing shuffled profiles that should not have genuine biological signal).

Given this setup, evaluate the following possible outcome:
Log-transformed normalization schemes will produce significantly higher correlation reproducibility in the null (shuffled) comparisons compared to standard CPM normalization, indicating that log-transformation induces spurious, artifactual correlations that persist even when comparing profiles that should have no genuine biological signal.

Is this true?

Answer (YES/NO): YES